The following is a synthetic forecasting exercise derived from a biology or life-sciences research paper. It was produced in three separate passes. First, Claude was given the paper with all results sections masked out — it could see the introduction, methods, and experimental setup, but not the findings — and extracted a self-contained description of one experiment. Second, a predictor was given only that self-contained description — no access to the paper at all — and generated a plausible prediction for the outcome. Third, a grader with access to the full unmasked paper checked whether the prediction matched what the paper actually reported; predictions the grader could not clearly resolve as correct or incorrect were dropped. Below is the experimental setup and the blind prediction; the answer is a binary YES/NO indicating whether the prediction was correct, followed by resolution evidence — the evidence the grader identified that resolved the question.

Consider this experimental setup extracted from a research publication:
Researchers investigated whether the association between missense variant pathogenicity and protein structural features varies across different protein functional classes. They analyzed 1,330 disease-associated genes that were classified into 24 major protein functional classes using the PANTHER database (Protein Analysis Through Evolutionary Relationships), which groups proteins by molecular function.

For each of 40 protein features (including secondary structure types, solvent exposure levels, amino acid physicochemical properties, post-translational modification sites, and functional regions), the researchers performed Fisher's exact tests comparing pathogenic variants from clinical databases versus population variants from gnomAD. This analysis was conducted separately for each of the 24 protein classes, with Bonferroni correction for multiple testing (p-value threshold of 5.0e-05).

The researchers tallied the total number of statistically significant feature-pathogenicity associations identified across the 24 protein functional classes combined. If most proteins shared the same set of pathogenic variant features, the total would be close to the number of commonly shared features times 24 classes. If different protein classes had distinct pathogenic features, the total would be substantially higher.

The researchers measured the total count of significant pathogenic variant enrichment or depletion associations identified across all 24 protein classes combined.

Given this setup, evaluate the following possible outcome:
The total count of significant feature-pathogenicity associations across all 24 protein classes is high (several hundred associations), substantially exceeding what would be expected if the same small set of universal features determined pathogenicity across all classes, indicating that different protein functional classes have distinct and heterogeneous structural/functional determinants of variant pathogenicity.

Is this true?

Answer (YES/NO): YES